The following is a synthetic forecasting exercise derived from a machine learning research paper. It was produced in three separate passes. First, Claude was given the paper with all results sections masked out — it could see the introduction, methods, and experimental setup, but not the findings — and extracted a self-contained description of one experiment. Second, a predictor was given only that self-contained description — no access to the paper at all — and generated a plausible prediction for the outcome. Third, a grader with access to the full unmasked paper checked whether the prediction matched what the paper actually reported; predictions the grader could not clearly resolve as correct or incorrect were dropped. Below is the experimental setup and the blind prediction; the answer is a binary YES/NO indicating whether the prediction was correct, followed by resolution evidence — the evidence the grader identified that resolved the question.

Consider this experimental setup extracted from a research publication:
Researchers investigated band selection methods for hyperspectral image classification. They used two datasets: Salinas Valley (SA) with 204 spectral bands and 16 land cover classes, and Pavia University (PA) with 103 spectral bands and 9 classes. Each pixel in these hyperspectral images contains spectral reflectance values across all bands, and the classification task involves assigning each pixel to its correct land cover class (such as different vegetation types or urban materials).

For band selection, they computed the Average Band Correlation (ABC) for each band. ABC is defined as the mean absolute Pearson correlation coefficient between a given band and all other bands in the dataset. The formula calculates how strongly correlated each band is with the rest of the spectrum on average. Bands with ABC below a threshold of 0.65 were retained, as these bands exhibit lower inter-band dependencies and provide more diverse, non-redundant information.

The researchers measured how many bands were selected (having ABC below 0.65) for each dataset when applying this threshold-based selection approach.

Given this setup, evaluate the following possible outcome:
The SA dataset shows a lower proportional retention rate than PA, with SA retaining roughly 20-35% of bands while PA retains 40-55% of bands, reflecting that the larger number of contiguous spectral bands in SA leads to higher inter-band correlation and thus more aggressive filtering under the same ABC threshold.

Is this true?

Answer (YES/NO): NO